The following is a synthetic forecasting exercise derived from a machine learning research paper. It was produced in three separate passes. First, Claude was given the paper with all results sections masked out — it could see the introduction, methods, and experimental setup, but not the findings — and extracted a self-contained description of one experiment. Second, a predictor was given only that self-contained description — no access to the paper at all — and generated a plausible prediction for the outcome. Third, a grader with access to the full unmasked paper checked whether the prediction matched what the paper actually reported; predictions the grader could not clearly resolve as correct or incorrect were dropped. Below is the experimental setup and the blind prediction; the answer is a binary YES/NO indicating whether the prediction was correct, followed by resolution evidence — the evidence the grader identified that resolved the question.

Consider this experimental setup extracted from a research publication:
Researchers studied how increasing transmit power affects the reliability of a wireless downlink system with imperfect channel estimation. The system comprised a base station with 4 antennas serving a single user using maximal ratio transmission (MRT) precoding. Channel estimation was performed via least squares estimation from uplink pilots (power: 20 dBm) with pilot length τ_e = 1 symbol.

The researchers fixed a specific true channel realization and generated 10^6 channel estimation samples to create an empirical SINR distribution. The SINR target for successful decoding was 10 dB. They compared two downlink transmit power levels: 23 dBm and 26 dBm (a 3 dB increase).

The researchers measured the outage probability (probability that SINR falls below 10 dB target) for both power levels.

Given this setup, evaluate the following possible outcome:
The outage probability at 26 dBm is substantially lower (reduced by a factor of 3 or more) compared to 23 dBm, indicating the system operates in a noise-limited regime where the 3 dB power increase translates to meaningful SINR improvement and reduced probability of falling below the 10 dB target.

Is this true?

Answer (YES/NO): YES